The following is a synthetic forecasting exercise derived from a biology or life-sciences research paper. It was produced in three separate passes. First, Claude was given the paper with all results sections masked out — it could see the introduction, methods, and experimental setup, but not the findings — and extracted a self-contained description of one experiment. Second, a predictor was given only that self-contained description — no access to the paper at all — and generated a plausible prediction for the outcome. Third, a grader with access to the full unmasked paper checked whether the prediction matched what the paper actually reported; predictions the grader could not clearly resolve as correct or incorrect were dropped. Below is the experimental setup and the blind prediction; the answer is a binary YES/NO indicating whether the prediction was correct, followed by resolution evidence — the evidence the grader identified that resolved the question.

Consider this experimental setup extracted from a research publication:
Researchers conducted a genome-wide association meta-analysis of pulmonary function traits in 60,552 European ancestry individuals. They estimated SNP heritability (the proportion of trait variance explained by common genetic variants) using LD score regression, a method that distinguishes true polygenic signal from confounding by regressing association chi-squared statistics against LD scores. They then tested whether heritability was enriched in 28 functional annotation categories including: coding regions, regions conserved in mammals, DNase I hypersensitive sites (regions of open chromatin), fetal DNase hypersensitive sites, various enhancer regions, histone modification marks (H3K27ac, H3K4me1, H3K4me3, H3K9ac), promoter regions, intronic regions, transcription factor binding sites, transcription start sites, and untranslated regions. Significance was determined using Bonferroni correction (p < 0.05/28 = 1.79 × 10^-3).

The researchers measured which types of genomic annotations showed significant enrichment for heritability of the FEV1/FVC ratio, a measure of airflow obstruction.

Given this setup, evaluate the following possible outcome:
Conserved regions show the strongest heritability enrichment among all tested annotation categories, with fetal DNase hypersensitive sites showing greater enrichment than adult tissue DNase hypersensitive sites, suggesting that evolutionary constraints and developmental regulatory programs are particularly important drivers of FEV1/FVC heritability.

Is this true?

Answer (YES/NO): NO